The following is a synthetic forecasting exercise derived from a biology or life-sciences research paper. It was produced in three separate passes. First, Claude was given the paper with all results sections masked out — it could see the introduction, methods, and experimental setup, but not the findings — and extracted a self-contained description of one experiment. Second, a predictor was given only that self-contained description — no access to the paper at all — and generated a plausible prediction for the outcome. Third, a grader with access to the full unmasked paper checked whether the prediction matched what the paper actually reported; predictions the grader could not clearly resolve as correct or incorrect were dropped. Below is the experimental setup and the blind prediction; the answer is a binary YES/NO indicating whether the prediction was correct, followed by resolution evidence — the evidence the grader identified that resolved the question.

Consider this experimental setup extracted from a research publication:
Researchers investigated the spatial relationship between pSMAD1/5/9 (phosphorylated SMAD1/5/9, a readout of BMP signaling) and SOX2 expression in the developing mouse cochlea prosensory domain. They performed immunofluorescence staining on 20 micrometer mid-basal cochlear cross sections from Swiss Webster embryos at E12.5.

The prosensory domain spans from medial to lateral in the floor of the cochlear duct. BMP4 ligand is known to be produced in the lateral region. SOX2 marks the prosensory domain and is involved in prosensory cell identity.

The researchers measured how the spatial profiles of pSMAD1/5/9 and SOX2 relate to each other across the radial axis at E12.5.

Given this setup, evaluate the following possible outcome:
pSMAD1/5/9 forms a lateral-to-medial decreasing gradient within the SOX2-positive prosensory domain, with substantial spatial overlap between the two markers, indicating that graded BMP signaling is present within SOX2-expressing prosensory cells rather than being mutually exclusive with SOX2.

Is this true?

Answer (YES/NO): YES